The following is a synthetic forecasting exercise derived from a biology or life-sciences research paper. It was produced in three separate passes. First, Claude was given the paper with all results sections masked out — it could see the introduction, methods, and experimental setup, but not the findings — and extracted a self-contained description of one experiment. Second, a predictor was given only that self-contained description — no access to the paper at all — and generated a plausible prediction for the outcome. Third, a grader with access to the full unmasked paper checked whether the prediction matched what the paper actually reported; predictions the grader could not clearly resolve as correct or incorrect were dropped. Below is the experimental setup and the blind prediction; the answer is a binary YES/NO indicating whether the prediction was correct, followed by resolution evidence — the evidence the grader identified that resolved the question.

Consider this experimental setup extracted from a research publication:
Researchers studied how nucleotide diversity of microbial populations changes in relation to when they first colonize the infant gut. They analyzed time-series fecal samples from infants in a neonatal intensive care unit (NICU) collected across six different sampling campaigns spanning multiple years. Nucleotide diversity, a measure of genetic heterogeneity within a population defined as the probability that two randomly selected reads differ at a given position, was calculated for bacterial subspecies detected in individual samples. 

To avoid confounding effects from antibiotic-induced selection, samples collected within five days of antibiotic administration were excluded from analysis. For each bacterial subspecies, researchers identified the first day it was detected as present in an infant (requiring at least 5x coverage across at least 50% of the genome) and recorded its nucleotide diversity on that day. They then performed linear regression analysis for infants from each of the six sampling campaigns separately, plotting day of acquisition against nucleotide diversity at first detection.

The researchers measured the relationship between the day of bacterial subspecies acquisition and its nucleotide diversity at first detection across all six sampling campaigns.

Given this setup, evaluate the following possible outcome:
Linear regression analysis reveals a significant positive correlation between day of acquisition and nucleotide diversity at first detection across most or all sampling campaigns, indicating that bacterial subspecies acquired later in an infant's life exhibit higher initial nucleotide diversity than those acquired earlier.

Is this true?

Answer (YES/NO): NO